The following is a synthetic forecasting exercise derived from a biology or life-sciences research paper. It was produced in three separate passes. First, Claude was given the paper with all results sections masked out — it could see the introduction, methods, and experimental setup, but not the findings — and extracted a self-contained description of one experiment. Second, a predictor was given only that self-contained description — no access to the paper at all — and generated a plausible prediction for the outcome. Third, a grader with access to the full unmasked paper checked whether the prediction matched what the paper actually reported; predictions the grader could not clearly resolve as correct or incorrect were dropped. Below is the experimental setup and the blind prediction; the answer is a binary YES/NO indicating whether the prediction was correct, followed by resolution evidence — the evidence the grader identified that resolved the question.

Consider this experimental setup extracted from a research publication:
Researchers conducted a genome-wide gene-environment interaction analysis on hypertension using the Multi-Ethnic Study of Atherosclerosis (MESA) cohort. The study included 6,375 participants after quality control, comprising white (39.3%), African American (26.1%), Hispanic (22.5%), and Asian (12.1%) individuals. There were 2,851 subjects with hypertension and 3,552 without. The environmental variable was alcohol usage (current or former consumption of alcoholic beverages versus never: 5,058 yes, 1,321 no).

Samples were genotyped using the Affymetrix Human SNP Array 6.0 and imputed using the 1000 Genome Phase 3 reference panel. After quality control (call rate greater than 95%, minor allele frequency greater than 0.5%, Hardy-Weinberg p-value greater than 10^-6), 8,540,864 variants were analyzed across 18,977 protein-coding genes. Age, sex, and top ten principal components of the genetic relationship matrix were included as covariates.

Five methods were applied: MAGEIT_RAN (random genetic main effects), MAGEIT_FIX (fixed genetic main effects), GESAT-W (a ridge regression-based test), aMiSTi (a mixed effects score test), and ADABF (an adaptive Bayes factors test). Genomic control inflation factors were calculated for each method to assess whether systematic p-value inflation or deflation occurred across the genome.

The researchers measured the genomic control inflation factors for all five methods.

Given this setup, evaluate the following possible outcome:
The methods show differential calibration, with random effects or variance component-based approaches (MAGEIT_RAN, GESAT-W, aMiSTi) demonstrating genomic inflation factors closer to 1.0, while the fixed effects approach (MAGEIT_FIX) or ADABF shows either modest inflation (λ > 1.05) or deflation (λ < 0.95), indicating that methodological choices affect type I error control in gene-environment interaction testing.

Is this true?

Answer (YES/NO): NO